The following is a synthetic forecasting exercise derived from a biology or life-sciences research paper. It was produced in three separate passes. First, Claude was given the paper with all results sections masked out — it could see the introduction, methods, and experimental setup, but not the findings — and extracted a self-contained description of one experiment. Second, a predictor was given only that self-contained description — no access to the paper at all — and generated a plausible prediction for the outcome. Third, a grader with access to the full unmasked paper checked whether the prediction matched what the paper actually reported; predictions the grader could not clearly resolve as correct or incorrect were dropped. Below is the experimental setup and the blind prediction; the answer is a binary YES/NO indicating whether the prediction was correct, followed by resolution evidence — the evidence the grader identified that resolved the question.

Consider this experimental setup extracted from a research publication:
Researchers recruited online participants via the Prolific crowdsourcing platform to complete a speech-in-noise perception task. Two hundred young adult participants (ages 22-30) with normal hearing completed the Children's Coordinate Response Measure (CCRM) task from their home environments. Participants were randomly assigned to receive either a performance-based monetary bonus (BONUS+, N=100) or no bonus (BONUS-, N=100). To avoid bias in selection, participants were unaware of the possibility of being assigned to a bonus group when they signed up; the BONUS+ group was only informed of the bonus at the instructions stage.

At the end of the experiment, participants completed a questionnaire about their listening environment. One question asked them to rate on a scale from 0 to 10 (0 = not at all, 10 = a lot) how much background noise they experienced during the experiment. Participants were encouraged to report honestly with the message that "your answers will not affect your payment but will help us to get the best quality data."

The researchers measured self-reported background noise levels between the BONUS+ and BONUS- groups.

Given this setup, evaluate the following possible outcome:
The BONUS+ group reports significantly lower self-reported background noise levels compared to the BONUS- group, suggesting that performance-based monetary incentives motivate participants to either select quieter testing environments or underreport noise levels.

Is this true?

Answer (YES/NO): NO